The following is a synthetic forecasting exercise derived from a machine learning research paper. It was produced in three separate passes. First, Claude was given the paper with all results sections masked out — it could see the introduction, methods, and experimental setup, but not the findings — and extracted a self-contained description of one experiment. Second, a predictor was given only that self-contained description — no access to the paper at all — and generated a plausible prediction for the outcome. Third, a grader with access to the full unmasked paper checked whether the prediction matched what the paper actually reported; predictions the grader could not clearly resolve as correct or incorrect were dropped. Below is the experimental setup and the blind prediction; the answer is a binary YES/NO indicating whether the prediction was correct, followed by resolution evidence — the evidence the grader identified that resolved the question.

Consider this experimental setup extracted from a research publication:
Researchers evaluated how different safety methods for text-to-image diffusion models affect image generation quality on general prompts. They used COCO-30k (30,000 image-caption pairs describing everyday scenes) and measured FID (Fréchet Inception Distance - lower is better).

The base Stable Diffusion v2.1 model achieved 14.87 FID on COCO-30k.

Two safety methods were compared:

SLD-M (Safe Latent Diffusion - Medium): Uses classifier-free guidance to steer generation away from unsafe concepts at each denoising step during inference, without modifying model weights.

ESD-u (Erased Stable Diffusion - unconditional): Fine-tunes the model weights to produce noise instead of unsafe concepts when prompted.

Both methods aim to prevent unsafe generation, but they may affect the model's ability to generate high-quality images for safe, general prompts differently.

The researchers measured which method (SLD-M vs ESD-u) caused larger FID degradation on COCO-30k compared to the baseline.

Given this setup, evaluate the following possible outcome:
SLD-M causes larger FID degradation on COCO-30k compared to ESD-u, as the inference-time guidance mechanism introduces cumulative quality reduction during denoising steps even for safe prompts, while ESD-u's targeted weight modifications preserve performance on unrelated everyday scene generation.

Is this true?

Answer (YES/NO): YES